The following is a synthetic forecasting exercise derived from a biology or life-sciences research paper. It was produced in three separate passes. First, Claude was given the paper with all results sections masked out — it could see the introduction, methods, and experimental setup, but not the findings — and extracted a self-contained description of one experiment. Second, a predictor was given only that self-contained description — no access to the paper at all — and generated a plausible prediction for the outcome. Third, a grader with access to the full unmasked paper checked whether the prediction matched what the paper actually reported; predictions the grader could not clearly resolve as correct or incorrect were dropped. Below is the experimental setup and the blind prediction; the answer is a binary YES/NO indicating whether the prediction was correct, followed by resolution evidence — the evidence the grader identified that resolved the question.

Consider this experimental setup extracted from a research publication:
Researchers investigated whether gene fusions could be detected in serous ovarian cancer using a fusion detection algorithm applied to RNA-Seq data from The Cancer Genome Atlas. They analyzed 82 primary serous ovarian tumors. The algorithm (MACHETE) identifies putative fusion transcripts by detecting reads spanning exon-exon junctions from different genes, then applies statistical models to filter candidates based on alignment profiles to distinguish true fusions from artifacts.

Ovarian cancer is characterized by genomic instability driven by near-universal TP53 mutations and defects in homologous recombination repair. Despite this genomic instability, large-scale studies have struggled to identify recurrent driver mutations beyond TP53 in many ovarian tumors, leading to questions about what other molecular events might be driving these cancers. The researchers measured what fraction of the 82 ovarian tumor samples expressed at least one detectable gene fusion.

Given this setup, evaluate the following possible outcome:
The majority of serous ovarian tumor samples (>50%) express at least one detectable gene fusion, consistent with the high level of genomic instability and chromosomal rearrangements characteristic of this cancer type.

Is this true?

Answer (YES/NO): YES